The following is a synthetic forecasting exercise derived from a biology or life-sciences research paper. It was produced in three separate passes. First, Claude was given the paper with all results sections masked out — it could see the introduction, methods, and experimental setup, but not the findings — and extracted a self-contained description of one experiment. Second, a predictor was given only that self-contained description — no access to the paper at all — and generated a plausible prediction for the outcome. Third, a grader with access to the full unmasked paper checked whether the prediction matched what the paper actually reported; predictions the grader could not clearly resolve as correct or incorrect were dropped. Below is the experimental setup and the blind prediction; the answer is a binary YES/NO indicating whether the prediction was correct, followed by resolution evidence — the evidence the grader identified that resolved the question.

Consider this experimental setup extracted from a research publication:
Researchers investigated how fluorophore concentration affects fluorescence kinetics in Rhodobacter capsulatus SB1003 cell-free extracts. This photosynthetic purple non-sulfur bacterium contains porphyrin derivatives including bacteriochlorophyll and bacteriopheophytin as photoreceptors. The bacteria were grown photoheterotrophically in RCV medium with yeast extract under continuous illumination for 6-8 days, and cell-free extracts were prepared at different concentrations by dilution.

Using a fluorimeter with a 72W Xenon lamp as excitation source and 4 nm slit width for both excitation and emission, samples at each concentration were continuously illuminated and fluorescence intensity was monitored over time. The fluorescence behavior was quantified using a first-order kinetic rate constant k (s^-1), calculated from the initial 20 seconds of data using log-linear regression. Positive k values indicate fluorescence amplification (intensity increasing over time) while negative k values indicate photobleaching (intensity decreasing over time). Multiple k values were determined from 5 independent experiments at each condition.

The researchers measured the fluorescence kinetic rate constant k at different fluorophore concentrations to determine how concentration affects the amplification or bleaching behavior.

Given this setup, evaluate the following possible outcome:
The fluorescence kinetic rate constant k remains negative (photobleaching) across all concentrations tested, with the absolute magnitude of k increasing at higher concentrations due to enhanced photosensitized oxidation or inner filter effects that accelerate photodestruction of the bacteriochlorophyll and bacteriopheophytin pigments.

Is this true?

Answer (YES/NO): NO